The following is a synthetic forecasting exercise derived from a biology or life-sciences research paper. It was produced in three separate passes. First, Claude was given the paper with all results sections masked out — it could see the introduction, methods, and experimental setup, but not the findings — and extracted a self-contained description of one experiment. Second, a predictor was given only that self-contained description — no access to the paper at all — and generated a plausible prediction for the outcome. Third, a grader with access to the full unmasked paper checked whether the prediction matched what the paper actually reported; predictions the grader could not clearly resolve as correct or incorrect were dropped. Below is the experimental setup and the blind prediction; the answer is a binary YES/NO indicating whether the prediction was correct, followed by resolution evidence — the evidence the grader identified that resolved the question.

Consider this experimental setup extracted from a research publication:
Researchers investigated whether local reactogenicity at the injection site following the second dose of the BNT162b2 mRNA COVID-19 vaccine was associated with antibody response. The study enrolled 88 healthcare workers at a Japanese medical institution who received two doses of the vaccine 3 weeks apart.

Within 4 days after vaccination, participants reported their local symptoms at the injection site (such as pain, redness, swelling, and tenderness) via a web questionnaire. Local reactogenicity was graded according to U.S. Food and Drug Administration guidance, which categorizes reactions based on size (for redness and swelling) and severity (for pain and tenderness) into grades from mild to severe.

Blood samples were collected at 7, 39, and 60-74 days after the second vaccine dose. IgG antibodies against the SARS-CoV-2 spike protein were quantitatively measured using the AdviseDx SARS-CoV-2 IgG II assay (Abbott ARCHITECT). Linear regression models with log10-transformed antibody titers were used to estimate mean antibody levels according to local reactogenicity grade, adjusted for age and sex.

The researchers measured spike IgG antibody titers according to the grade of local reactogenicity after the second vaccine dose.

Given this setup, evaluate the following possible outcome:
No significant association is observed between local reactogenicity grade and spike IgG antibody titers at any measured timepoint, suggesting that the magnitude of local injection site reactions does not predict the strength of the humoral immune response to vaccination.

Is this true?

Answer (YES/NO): YES